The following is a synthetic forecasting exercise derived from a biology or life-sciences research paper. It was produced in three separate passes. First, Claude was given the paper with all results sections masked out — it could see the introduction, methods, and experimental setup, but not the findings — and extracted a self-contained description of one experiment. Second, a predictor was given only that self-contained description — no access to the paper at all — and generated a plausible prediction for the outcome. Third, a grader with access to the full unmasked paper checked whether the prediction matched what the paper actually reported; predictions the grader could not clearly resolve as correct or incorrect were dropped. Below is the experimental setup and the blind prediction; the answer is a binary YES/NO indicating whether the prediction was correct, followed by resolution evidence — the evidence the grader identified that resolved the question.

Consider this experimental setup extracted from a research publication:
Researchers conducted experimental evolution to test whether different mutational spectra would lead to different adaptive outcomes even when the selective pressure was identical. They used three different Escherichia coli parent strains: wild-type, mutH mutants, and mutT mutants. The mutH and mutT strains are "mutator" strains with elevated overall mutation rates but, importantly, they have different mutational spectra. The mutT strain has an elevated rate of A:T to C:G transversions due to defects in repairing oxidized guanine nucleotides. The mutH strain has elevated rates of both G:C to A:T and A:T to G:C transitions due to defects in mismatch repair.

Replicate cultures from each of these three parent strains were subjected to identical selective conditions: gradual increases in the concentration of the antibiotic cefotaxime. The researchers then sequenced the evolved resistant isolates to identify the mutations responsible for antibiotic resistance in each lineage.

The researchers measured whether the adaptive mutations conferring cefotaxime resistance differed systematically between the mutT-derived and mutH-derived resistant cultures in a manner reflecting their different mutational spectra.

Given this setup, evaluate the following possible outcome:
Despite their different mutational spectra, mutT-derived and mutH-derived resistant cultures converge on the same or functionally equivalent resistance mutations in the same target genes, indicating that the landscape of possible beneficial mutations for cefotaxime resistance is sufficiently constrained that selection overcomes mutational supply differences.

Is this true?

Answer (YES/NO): NO